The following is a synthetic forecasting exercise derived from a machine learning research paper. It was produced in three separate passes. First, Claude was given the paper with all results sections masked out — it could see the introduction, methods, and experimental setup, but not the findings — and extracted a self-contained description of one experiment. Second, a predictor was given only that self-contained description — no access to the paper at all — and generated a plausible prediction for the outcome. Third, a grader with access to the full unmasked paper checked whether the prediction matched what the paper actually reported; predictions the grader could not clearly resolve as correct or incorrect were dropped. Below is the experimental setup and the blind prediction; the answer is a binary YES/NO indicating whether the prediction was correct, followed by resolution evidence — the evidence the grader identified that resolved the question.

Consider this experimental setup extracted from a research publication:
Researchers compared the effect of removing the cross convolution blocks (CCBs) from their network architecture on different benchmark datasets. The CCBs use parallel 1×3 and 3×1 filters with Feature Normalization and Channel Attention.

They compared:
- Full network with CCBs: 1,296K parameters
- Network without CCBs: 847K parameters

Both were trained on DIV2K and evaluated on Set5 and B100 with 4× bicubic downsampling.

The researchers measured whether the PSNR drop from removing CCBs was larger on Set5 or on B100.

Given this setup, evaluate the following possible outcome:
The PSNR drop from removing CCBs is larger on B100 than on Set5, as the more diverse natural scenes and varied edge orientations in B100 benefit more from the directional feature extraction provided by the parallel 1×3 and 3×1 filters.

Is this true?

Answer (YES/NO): NO